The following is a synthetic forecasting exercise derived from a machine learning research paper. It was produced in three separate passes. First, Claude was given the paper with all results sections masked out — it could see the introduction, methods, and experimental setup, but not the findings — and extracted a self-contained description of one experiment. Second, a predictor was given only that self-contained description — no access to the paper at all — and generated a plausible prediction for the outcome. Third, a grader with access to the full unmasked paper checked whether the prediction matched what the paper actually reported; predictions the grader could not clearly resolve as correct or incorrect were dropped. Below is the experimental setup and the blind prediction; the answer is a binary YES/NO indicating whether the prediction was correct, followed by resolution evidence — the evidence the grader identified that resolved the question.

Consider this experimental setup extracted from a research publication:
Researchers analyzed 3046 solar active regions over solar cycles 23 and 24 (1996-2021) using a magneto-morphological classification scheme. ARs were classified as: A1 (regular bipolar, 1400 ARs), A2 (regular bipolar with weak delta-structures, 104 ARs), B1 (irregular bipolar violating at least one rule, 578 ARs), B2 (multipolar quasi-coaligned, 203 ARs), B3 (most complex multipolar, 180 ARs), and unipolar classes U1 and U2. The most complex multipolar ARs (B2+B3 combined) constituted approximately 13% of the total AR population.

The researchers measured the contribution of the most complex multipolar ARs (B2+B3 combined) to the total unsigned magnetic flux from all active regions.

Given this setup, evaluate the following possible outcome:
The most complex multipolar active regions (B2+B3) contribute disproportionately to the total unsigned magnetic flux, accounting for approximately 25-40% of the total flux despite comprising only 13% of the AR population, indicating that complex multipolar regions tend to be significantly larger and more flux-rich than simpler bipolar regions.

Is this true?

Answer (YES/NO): YES